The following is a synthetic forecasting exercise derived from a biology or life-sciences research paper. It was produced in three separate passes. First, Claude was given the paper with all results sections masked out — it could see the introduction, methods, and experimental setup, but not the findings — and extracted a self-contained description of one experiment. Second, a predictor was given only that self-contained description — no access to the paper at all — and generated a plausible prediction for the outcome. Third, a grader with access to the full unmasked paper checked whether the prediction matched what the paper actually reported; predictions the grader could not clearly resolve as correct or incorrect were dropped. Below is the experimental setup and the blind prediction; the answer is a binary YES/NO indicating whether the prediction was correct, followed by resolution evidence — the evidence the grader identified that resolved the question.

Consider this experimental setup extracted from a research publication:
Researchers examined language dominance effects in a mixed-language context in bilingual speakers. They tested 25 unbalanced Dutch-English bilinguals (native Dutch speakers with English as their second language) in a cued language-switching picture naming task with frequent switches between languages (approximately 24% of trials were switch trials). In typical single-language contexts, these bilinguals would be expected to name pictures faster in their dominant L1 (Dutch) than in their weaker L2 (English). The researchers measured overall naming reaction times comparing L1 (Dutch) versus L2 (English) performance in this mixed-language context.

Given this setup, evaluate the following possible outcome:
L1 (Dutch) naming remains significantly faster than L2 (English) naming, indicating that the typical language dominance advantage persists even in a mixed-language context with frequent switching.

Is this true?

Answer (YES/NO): NO